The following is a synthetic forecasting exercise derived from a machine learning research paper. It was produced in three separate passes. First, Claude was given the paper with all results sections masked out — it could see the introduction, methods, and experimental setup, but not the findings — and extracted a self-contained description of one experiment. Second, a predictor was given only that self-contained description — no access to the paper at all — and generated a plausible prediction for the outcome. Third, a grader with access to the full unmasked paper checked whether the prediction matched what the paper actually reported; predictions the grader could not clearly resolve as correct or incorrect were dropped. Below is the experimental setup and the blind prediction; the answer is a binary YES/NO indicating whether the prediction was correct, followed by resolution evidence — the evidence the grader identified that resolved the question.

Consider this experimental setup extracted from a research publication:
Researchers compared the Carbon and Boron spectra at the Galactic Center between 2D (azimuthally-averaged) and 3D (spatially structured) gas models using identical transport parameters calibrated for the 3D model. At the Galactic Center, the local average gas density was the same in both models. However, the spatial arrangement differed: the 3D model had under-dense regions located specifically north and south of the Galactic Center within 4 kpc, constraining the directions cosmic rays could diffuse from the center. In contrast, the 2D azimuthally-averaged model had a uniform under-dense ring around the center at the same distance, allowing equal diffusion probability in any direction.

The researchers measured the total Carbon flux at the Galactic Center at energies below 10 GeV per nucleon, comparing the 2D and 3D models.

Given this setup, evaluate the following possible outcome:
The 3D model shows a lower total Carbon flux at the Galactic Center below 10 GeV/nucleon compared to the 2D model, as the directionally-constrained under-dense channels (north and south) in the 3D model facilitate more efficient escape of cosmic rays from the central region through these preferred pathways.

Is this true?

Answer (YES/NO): NO